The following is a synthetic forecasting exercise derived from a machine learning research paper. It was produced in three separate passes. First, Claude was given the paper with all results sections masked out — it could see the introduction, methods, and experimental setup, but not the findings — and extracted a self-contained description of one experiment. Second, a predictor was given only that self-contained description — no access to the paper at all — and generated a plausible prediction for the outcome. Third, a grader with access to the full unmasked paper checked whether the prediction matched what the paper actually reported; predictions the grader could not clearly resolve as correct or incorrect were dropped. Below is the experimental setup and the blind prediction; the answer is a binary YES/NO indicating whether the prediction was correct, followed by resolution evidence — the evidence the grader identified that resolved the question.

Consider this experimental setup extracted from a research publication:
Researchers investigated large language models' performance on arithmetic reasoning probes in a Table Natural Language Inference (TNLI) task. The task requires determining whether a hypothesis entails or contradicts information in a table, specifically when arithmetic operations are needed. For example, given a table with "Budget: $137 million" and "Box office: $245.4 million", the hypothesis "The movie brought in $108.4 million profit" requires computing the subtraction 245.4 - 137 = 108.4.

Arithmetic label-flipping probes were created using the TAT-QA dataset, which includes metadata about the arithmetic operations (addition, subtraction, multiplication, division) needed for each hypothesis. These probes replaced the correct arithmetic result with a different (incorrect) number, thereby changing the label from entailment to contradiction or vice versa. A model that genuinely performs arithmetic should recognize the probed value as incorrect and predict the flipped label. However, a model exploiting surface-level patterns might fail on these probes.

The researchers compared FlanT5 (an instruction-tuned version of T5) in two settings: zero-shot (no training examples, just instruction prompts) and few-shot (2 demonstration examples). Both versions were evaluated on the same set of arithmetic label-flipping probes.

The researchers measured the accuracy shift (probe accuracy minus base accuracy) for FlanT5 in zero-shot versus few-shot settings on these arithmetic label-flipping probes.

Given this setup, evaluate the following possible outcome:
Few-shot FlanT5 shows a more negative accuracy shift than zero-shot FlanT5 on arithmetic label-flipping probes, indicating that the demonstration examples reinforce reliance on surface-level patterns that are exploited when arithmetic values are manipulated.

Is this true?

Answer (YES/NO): YES